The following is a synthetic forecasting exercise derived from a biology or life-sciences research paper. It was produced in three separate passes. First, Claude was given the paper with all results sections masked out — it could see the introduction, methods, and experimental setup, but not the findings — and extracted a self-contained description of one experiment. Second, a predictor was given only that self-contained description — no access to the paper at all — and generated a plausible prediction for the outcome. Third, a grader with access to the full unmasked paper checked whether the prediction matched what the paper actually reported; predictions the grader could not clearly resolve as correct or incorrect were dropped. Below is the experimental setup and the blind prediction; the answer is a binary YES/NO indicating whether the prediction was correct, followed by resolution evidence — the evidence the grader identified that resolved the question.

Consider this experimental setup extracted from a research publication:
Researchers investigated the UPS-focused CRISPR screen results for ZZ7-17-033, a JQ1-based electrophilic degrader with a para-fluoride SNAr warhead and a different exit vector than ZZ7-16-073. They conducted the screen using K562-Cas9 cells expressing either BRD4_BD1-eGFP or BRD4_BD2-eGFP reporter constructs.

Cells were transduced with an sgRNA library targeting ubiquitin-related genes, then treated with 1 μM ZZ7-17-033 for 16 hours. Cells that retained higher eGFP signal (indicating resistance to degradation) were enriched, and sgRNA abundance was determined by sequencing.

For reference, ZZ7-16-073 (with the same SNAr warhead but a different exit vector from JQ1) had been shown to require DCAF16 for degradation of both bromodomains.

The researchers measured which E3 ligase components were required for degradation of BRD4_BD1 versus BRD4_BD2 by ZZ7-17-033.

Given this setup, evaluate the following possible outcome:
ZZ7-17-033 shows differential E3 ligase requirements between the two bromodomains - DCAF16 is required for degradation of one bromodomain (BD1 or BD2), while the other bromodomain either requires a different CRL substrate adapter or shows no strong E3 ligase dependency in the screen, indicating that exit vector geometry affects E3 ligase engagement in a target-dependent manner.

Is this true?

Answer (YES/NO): YES